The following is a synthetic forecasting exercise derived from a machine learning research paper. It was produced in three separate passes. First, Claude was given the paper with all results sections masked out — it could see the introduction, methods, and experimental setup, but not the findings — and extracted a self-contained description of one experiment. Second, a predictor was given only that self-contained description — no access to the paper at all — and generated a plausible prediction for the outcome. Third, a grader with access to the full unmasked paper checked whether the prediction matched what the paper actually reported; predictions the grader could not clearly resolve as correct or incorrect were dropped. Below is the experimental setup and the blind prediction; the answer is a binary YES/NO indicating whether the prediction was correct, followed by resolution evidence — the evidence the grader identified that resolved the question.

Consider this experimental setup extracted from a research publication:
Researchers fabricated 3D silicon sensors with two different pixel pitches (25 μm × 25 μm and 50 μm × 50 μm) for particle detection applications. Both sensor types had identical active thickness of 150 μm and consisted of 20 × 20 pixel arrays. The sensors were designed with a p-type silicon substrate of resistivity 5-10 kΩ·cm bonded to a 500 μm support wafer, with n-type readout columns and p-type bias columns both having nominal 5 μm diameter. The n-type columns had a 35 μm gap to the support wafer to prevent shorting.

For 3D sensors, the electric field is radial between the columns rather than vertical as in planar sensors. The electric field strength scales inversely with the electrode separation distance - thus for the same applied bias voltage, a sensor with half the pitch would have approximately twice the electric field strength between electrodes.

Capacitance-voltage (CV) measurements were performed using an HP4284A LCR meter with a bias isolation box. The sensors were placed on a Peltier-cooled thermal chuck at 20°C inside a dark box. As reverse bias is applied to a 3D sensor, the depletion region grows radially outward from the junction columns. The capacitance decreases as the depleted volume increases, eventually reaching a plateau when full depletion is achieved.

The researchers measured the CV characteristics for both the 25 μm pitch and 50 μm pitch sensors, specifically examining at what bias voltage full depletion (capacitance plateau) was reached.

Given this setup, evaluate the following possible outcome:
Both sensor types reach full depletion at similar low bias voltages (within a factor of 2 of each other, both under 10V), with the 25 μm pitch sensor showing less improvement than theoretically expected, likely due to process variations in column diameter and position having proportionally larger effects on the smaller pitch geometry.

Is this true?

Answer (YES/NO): NO